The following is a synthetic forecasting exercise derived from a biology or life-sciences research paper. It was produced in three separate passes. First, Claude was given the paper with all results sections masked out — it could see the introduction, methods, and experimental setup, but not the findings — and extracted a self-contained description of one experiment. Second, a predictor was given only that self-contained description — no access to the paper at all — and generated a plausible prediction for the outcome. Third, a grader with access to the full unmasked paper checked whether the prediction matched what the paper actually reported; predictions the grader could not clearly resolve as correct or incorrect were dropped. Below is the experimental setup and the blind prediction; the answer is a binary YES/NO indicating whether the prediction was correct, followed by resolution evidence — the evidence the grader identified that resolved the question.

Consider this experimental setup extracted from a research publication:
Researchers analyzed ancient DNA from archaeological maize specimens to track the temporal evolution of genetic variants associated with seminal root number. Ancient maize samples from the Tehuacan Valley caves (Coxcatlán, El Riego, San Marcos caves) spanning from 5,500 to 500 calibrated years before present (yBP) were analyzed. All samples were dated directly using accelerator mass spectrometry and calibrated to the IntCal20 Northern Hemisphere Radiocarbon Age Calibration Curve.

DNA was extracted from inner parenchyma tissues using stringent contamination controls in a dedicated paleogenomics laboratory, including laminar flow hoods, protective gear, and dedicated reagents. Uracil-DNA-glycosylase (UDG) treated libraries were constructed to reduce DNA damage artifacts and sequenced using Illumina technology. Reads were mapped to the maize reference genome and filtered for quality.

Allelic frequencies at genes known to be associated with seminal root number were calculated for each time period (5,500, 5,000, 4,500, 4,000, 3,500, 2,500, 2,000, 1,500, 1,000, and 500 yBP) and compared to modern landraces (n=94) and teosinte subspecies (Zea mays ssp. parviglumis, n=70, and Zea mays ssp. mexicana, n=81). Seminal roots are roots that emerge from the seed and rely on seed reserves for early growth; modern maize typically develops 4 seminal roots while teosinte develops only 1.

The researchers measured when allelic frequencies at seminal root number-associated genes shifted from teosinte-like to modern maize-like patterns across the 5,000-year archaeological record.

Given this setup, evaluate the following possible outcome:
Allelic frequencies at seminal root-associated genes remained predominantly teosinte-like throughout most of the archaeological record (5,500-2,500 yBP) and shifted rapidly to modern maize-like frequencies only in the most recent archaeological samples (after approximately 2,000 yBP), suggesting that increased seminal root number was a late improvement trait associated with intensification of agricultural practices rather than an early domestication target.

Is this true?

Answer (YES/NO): NO